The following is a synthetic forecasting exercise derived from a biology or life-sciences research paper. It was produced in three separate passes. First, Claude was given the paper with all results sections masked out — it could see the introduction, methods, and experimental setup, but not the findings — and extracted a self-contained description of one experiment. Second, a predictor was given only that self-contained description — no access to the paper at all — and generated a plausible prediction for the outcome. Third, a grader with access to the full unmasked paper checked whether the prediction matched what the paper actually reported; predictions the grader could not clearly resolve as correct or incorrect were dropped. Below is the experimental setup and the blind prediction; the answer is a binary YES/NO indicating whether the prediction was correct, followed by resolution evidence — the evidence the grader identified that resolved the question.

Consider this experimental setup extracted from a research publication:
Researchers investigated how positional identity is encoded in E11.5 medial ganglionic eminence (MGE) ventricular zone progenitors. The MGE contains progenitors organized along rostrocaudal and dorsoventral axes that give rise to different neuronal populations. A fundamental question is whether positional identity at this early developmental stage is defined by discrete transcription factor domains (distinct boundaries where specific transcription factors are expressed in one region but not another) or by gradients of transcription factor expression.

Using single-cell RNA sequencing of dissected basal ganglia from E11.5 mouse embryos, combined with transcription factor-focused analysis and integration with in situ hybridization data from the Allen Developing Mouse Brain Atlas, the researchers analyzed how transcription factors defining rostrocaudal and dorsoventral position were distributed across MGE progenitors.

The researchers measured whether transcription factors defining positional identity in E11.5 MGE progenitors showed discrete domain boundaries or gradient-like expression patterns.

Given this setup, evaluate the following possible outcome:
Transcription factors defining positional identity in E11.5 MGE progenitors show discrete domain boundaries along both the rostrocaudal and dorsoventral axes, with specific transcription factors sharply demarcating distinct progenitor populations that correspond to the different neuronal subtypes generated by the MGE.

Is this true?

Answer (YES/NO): NO